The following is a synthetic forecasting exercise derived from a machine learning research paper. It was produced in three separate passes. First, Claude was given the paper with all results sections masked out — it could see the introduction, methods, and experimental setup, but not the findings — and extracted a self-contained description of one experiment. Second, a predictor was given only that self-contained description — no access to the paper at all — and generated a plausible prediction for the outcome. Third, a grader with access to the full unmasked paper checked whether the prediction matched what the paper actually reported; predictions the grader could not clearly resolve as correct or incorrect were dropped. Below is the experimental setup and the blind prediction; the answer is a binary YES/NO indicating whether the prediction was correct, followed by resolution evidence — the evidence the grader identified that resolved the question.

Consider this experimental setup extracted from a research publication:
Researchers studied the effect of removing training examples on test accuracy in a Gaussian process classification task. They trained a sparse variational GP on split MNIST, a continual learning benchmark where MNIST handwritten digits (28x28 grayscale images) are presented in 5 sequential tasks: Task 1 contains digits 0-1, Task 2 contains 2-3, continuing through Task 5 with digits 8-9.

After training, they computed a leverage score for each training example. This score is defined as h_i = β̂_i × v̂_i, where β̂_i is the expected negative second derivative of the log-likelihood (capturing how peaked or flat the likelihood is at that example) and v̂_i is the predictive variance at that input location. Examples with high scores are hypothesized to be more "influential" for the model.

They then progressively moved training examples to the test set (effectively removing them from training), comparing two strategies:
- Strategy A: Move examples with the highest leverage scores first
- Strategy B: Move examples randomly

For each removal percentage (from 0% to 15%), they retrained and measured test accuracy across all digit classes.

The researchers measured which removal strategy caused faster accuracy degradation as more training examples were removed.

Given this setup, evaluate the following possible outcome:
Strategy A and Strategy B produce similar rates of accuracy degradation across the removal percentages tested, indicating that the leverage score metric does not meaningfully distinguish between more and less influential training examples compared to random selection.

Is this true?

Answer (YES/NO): NO